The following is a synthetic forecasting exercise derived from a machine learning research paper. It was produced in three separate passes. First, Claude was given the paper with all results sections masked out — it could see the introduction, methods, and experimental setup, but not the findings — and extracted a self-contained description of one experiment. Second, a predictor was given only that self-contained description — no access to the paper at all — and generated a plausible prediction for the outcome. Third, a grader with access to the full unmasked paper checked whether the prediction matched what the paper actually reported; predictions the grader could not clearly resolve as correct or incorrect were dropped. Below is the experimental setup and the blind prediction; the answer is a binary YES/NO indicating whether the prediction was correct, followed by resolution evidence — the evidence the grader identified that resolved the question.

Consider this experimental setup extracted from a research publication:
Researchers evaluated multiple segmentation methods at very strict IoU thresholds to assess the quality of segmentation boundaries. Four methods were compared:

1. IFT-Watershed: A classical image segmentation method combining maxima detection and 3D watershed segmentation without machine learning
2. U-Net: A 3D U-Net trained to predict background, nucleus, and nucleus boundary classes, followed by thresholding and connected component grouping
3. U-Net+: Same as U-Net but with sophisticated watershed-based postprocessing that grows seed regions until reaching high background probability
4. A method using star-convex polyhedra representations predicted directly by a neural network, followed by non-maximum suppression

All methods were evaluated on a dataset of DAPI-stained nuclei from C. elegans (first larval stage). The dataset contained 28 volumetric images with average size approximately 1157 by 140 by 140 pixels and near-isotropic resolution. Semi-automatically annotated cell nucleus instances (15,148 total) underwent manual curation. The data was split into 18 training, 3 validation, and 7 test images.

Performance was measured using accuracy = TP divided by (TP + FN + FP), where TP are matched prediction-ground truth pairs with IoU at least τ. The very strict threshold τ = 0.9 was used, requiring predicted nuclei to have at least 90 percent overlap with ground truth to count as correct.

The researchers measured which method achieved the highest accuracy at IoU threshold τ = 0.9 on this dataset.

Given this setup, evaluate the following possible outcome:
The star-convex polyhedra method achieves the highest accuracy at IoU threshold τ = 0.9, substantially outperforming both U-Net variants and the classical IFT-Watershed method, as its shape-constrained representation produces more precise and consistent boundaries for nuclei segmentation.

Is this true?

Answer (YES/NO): NO